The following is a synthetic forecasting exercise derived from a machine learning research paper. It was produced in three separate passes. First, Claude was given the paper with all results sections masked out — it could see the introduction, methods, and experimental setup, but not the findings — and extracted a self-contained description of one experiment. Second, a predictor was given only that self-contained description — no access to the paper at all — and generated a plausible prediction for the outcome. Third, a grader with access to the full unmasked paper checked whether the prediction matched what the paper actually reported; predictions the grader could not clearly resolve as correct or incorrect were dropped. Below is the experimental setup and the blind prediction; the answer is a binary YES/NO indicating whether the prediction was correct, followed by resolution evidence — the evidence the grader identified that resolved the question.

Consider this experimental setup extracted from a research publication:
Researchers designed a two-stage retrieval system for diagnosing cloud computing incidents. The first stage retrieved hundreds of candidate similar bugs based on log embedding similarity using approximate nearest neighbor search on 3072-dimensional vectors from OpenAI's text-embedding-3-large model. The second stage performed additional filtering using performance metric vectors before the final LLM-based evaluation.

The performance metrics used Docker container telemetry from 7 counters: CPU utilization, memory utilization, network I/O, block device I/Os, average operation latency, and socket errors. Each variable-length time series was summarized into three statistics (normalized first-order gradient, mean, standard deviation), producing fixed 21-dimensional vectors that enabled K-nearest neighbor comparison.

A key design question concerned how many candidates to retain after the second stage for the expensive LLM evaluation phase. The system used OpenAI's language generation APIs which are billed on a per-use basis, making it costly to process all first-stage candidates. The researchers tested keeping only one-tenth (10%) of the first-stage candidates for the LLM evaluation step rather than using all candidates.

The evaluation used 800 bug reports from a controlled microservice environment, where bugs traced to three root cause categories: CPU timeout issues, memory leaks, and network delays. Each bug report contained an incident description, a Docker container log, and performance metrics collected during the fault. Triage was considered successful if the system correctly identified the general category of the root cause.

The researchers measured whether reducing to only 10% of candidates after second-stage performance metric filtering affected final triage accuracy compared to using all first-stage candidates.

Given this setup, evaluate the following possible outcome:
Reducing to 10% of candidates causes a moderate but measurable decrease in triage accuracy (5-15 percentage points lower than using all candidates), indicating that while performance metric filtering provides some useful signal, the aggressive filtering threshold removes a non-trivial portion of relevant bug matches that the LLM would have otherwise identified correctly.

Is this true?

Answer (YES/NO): NO